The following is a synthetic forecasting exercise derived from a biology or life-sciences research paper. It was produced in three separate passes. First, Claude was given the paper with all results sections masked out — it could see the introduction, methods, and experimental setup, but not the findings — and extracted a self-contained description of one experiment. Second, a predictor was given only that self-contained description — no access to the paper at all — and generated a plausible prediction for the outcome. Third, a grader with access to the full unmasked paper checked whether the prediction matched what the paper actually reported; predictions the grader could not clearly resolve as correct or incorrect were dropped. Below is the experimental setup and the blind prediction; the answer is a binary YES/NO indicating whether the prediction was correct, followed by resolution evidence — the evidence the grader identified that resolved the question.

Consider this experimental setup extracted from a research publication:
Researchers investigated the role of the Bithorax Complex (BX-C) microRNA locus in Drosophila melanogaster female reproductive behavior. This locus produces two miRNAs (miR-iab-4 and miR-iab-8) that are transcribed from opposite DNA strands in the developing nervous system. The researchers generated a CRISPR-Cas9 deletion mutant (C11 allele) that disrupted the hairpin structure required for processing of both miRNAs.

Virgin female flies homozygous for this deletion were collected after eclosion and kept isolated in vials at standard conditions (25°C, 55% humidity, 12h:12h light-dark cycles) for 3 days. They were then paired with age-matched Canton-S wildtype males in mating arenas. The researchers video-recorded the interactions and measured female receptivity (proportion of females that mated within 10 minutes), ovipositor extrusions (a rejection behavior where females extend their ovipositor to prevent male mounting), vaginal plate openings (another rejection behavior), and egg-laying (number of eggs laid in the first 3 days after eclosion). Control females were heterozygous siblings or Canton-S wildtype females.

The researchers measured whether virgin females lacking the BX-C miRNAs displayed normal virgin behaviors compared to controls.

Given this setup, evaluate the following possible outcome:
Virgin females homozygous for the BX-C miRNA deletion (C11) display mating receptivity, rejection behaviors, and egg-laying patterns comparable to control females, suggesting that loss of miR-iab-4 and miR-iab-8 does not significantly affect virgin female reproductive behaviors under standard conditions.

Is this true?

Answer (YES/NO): NO